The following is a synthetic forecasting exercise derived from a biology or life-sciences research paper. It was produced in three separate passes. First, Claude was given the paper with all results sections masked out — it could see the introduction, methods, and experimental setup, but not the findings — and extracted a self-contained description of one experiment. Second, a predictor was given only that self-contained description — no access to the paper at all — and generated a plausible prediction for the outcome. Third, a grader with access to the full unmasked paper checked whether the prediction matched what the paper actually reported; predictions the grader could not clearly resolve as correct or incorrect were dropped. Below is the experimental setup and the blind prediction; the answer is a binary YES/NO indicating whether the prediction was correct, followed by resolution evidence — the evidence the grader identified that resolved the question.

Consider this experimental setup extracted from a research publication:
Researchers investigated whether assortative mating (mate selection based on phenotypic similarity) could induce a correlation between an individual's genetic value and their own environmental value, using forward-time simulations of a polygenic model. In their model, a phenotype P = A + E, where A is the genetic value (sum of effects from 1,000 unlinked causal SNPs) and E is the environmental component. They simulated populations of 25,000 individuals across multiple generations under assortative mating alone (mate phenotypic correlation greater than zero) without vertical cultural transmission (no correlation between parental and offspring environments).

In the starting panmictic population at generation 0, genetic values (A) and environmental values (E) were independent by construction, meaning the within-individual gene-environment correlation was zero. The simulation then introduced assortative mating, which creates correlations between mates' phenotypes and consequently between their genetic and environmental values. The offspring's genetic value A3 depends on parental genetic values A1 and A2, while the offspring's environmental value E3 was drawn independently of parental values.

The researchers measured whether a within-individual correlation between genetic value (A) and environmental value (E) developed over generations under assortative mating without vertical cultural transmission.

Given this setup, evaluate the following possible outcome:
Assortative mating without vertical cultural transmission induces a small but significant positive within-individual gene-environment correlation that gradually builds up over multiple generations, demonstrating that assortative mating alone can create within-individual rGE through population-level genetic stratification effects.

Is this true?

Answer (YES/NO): NO